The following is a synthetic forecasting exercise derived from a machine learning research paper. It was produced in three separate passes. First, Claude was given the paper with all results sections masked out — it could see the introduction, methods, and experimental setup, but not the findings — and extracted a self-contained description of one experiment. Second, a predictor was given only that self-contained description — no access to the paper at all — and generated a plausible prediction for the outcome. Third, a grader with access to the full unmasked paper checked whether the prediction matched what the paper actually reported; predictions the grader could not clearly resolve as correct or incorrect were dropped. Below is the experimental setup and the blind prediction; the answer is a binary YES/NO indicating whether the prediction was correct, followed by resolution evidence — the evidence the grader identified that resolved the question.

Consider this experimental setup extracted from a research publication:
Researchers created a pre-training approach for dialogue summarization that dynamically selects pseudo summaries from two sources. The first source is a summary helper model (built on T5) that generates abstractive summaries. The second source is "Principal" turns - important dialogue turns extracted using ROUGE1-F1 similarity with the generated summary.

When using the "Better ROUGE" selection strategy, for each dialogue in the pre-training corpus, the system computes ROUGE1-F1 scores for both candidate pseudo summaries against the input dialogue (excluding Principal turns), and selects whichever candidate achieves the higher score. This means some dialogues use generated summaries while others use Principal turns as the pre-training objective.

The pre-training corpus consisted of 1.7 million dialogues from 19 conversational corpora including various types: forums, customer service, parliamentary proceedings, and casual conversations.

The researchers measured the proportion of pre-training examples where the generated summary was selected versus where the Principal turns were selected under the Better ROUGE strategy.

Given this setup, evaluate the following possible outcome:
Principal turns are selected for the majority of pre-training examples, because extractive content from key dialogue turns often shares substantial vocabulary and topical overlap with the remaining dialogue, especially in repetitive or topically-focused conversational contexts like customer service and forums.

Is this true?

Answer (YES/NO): YES